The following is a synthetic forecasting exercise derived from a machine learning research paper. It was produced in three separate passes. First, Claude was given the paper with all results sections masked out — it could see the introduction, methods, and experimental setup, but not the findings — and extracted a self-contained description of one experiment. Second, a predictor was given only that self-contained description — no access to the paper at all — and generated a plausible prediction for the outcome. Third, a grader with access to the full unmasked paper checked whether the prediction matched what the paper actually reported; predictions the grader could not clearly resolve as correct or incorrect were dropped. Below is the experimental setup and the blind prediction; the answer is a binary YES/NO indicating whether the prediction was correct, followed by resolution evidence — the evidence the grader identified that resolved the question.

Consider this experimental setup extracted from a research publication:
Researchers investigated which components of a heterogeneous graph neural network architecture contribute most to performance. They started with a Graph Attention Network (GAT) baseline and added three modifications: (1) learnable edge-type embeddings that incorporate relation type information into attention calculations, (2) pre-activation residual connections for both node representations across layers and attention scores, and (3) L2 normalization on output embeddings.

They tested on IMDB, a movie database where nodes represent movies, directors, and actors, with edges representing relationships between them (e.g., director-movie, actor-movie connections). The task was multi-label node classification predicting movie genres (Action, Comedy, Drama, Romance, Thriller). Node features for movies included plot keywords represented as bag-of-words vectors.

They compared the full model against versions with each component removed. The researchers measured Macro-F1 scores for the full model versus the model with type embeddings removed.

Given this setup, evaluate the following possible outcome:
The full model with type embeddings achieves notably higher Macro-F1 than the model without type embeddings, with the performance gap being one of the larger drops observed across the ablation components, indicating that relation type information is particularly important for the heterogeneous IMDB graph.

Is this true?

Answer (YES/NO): NO